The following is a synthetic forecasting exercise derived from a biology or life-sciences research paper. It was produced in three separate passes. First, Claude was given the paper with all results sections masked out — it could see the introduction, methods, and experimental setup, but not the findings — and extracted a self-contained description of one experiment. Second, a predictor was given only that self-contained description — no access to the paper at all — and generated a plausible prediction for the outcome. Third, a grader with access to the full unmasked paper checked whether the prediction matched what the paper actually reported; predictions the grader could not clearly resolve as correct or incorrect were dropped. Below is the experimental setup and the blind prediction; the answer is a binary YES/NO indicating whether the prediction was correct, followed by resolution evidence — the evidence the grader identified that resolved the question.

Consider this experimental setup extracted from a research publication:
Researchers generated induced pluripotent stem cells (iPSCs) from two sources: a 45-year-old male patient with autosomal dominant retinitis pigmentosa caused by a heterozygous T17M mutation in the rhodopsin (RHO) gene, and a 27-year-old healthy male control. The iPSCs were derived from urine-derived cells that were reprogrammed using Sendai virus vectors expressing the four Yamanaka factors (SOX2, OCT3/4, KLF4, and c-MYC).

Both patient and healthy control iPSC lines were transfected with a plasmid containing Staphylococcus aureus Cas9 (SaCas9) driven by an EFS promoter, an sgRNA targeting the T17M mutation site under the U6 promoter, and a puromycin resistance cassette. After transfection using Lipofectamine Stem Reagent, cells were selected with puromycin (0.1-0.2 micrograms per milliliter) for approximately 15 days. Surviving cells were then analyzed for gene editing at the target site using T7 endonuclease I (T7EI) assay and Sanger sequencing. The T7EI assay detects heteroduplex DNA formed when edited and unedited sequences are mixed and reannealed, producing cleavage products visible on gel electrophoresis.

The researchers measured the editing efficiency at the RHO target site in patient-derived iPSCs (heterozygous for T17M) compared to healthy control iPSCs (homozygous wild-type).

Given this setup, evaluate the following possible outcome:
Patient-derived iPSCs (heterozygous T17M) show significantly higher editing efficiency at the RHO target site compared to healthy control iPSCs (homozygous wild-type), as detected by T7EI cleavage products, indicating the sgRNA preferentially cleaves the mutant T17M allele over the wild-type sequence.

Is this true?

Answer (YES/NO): YES